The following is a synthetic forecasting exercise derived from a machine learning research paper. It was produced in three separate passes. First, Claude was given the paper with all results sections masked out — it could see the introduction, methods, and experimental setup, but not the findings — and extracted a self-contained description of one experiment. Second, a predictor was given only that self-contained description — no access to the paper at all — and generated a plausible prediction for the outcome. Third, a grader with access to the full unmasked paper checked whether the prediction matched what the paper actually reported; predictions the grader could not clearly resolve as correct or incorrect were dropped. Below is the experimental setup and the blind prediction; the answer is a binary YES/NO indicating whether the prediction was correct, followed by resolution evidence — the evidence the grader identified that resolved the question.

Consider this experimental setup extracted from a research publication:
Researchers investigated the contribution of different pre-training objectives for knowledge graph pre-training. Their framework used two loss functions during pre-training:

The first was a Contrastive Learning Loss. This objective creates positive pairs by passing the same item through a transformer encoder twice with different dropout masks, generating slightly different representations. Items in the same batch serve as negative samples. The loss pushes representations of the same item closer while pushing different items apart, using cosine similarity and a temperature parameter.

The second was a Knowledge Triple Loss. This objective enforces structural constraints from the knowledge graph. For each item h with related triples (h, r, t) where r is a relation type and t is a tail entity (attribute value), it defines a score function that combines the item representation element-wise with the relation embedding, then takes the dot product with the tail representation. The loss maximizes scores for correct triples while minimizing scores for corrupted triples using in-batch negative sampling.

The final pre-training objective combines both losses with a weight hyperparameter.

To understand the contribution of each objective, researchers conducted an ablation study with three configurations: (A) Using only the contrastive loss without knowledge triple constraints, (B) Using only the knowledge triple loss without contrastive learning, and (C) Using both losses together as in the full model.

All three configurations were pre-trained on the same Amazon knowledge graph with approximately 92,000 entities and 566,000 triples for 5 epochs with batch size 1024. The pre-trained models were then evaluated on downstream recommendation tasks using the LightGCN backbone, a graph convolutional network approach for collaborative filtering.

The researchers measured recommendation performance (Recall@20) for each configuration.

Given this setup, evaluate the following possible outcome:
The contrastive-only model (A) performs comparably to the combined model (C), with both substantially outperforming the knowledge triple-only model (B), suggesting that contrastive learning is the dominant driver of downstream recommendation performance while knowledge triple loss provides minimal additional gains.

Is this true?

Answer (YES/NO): NO